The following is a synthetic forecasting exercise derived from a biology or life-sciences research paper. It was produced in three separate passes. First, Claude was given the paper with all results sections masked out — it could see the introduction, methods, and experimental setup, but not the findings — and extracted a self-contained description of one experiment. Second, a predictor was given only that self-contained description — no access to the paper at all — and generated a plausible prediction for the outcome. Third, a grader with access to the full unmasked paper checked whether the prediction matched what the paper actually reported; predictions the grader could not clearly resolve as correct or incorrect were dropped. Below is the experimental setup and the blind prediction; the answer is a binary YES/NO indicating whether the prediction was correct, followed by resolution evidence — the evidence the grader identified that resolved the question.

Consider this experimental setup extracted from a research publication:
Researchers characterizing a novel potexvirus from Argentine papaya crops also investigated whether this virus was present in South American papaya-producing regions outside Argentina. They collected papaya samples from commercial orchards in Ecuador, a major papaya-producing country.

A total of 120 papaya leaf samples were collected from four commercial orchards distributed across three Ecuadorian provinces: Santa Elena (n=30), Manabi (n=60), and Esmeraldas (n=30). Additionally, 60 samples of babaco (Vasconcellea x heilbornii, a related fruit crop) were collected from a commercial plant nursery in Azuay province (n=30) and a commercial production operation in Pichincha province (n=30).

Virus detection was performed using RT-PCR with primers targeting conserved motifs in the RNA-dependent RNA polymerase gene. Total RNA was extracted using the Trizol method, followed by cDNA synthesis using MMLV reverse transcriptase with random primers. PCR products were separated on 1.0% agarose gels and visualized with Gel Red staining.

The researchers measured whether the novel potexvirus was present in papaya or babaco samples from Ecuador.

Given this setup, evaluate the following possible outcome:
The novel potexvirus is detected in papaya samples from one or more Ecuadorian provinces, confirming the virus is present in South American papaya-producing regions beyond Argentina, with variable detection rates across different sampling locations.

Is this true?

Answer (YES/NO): NO